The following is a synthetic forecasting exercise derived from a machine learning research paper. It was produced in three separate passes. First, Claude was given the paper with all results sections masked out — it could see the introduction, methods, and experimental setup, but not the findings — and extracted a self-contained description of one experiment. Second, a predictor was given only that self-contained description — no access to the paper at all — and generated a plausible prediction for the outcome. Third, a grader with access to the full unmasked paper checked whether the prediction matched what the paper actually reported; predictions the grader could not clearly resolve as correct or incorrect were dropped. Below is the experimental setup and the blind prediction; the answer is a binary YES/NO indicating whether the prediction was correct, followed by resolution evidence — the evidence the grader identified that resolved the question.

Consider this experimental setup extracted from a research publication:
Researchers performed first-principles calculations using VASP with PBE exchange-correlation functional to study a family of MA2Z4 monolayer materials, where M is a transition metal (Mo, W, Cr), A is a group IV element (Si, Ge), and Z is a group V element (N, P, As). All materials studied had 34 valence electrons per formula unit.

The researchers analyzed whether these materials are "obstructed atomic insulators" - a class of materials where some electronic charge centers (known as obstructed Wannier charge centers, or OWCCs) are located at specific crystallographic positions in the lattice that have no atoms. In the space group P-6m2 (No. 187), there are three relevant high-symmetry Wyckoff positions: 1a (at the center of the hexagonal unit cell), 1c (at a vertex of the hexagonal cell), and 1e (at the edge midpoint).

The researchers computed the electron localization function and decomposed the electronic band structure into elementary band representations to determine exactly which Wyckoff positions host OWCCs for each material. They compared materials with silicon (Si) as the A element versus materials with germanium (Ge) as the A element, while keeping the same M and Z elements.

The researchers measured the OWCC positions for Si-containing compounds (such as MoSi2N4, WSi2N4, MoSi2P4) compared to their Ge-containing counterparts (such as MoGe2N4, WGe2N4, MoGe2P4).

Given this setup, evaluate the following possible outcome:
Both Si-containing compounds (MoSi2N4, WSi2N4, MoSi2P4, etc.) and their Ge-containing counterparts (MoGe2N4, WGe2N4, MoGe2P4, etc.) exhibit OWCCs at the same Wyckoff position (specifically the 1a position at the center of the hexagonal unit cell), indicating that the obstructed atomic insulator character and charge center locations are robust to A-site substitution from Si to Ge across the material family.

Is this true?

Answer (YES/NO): NO